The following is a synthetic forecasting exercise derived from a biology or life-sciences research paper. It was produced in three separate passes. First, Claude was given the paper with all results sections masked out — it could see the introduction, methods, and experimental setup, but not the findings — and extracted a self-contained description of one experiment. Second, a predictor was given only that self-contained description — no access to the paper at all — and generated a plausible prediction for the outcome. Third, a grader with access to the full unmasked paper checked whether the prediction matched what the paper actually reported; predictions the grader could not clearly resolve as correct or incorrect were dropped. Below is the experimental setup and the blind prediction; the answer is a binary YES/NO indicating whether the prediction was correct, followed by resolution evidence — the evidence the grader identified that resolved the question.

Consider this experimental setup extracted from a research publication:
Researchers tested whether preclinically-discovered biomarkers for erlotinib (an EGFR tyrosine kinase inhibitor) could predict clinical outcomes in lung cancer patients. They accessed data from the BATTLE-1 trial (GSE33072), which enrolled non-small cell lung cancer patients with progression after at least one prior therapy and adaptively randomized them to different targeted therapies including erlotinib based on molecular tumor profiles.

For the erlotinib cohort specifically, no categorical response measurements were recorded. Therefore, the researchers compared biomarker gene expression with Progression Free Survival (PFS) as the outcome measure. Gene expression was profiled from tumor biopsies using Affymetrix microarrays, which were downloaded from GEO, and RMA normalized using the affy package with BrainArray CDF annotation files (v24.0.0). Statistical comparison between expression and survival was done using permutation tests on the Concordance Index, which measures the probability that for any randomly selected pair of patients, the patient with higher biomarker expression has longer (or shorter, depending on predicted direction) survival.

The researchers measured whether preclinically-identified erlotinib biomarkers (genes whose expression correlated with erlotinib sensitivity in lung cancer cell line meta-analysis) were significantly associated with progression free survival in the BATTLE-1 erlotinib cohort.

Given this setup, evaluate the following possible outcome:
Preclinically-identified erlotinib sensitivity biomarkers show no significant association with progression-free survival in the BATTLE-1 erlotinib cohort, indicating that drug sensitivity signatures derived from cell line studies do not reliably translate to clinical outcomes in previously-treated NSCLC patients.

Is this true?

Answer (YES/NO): YES